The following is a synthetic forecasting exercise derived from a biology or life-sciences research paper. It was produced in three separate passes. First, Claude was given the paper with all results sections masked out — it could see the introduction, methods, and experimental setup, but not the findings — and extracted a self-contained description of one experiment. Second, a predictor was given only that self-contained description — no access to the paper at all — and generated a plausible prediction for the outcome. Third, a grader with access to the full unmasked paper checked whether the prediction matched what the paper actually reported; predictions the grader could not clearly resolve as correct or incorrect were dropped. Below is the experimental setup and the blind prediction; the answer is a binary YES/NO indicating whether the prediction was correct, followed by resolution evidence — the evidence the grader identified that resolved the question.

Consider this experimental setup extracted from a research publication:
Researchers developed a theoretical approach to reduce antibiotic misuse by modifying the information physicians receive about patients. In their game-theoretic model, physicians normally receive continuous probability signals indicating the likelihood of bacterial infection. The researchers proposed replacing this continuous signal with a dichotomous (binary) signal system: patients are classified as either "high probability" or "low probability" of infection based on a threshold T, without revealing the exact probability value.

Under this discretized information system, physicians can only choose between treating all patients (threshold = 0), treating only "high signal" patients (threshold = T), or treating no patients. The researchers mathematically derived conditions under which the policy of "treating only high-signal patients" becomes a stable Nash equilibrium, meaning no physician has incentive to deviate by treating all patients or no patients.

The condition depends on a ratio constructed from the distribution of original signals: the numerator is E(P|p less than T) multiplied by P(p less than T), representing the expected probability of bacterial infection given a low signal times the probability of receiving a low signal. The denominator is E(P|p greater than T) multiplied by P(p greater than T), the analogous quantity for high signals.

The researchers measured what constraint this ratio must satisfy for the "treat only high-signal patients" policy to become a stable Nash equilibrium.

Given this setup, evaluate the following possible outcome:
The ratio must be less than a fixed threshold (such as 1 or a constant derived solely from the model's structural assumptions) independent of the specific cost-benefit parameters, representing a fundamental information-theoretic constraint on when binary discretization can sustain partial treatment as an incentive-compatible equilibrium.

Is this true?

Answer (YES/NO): NO